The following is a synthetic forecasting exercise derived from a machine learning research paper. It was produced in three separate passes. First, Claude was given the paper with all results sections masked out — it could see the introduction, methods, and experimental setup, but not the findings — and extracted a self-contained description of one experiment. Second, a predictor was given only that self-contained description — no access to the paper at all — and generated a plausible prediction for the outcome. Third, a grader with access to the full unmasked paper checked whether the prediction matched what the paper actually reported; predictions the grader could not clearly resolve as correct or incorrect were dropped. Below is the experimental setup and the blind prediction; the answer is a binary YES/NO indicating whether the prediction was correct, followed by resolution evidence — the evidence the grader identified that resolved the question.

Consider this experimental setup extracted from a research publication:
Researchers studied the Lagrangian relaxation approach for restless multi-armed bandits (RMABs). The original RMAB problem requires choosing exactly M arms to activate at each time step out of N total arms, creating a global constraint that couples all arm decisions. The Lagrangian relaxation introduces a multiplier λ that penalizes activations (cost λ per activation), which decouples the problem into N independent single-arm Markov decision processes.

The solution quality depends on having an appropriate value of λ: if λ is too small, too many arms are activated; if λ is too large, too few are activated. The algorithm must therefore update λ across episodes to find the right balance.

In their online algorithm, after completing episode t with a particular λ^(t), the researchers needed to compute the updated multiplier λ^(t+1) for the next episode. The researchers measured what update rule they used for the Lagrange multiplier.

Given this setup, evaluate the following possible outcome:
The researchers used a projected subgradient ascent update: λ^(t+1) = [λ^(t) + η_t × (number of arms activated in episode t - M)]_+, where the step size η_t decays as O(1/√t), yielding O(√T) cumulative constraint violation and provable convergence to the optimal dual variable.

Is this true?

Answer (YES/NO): NO